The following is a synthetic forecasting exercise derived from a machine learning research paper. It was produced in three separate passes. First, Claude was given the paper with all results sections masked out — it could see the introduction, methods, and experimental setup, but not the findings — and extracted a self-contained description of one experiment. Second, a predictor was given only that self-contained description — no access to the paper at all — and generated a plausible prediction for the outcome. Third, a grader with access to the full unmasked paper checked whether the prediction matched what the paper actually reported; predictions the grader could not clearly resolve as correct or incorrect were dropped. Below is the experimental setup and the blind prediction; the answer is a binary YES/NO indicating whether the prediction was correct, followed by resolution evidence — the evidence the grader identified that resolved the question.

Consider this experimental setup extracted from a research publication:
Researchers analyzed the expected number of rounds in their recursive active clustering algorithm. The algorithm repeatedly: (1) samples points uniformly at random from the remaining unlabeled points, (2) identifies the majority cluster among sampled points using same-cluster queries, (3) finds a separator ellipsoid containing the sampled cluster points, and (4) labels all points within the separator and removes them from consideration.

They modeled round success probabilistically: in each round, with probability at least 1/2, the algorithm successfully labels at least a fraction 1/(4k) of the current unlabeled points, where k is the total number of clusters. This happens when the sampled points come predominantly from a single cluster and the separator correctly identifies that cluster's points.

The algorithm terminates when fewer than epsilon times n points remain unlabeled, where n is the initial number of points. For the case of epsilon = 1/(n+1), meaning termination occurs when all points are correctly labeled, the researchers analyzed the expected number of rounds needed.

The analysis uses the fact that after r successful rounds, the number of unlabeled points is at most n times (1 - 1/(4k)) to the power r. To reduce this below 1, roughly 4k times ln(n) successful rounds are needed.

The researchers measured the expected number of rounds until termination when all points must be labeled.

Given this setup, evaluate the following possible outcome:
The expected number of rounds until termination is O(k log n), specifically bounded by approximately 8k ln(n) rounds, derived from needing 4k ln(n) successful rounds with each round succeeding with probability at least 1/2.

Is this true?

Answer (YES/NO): YES